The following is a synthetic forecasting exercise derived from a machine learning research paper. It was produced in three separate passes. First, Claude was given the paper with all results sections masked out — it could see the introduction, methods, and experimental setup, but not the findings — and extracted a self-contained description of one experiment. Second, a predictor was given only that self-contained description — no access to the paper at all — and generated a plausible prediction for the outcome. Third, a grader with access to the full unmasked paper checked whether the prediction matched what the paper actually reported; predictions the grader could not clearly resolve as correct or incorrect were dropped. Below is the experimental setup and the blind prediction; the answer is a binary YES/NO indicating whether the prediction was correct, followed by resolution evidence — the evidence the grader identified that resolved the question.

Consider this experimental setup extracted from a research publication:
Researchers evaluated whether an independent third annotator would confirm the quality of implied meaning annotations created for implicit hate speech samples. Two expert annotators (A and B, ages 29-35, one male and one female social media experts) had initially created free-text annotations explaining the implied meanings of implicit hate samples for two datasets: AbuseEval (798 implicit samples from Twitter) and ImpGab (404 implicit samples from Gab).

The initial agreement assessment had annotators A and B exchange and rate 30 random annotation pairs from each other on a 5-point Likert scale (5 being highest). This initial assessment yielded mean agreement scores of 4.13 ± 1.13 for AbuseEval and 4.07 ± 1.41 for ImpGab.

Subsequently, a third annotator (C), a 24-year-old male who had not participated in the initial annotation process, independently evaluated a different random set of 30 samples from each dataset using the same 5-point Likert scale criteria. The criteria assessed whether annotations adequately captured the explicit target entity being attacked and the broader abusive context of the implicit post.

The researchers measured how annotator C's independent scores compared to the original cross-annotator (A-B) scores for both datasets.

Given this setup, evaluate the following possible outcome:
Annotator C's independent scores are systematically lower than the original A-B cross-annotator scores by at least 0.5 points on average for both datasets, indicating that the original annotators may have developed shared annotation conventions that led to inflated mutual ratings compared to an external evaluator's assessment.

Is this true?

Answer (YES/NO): NO